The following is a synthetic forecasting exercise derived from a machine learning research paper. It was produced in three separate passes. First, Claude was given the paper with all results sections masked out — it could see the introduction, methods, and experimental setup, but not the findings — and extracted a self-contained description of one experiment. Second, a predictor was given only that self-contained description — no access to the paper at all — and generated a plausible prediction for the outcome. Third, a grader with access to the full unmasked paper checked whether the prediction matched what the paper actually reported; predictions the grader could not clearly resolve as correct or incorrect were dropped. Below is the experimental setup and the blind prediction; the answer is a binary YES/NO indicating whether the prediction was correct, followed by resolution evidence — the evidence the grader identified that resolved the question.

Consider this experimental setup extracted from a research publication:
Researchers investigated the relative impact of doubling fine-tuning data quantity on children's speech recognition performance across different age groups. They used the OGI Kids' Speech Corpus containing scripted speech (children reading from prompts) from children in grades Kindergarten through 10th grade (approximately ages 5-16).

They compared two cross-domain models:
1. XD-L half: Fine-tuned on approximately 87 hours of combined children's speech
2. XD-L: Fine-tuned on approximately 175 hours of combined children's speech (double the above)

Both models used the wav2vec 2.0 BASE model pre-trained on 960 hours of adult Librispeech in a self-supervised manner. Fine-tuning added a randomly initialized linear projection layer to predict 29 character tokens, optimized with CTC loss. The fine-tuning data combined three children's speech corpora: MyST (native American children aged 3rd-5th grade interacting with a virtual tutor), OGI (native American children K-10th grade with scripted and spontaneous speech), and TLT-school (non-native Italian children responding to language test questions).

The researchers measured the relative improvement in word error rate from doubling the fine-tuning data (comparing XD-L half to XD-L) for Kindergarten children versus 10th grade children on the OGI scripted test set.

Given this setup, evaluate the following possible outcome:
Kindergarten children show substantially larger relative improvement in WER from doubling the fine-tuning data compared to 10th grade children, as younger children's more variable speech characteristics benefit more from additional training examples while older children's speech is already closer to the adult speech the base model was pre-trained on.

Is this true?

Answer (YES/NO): NO